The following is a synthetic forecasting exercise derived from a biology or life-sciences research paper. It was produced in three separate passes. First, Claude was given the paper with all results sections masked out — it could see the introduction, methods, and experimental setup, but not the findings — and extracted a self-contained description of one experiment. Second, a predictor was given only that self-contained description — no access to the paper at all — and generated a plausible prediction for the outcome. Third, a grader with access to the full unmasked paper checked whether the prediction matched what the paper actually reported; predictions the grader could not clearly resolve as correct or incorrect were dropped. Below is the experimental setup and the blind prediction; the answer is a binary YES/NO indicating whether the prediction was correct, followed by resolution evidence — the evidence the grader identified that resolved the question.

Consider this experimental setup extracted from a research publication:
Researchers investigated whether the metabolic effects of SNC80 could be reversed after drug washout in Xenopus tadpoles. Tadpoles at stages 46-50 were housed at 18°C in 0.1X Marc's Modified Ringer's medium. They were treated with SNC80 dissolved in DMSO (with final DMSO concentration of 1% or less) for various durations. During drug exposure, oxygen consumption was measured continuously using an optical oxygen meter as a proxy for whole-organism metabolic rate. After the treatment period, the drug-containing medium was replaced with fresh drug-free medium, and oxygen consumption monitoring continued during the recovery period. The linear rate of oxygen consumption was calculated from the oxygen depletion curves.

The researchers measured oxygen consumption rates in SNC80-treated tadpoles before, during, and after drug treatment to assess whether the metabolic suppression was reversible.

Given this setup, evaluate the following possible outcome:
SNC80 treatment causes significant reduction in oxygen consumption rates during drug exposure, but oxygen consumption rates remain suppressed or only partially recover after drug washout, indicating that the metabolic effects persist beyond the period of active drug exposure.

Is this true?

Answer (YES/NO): NO